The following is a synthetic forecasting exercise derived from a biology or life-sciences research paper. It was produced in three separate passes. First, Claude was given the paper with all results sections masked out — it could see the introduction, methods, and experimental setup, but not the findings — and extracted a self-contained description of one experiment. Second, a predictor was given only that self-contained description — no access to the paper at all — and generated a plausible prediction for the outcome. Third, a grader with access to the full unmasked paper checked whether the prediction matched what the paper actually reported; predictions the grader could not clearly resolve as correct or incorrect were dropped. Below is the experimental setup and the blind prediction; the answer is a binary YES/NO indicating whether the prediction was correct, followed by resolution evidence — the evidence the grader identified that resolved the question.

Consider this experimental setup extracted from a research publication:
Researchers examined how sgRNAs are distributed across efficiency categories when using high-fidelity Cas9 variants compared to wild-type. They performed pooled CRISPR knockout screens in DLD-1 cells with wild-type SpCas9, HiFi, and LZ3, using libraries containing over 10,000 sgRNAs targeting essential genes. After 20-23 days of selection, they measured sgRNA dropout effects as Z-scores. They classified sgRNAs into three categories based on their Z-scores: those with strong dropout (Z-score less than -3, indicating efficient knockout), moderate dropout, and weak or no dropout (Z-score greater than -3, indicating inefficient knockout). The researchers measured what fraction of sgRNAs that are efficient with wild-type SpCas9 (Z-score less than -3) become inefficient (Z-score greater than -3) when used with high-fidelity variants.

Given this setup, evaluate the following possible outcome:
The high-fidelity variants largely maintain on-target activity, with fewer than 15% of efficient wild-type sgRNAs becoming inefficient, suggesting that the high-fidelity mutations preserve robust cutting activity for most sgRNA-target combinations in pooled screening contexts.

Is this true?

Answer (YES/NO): NO